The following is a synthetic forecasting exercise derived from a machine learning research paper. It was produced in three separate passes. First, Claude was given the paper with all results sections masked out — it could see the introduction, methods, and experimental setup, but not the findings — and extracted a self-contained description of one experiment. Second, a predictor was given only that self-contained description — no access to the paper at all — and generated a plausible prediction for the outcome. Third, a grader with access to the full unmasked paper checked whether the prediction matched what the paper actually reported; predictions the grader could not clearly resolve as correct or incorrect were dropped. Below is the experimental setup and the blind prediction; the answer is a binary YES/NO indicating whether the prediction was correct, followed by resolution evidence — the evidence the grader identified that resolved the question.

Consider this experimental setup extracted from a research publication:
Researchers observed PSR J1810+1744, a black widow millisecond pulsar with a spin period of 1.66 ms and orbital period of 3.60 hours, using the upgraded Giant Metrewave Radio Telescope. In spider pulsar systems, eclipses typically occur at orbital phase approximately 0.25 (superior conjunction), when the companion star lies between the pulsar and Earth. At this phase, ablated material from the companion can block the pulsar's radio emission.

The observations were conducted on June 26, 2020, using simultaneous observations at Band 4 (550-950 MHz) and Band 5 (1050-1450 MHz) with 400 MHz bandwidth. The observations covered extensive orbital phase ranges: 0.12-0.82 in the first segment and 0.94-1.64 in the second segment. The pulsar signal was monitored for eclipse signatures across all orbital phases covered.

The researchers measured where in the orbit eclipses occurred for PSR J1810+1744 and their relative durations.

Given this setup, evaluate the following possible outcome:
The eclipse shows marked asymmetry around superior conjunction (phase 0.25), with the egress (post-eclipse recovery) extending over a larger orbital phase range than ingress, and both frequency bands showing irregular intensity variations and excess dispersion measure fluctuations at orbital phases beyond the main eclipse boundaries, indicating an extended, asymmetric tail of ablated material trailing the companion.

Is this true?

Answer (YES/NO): NO